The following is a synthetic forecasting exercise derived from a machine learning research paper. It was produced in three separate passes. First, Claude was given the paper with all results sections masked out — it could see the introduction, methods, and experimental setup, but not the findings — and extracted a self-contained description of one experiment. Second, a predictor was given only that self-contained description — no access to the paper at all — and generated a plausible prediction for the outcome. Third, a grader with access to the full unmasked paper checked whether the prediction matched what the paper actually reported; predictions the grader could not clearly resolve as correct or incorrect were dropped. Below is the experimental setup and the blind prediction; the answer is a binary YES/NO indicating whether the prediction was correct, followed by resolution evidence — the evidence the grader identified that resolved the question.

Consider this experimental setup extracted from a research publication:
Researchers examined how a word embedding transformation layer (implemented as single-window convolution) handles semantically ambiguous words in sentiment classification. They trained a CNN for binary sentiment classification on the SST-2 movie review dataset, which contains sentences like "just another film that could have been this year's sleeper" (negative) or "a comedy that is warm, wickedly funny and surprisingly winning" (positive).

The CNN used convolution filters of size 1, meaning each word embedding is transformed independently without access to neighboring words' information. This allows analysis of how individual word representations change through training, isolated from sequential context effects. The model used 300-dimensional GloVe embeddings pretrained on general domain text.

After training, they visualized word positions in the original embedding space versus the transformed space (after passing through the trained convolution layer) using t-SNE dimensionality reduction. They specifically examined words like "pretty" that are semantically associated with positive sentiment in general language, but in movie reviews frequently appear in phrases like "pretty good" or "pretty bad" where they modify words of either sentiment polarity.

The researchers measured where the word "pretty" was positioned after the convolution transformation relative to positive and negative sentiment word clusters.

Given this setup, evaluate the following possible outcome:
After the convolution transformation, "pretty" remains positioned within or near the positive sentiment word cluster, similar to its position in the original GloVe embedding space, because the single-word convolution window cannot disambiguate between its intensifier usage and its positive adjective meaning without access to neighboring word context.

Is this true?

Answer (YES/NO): NO